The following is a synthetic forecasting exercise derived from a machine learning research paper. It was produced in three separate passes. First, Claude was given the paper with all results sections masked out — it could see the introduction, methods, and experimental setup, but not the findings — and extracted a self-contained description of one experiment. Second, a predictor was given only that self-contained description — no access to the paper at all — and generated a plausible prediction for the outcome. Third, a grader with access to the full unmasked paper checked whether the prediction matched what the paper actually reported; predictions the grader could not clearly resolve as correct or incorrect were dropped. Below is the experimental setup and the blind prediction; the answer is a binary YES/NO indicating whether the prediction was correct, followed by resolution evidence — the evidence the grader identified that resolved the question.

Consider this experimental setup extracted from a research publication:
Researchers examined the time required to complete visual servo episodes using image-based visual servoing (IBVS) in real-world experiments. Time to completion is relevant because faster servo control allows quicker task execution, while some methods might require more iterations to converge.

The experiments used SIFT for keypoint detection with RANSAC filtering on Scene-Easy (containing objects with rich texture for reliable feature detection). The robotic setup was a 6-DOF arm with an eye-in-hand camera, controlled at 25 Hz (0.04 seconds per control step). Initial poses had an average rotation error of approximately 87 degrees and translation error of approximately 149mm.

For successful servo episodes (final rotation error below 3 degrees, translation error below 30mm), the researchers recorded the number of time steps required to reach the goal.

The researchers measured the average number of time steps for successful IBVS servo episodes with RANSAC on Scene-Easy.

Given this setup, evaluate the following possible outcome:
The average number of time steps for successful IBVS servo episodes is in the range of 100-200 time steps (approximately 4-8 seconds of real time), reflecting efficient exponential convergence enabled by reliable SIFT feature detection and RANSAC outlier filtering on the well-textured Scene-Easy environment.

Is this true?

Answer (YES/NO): YES